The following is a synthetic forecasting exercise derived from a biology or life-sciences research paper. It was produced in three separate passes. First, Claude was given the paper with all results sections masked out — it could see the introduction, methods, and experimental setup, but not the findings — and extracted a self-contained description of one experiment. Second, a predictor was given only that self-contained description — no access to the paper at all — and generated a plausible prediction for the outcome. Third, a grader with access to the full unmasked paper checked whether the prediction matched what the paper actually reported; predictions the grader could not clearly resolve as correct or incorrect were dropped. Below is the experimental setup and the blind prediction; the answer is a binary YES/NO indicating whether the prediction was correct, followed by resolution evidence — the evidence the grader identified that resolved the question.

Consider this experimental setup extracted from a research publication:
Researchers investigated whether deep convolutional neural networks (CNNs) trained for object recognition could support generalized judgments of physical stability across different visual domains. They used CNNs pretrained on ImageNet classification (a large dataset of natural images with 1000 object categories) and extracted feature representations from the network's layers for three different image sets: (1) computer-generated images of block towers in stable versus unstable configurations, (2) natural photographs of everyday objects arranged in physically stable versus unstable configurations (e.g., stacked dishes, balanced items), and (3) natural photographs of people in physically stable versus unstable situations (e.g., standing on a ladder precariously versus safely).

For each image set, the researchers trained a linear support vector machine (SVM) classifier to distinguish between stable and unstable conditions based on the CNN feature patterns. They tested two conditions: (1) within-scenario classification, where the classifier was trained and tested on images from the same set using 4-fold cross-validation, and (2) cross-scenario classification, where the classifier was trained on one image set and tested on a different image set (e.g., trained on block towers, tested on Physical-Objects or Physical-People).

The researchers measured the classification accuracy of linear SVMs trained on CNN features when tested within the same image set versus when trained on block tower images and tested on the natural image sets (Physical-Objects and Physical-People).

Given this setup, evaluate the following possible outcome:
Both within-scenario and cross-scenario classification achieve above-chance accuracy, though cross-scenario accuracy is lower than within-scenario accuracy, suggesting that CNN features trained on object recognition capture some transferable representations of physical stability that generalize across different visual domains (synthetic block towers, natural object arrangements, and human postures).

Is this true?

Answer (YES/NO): NO